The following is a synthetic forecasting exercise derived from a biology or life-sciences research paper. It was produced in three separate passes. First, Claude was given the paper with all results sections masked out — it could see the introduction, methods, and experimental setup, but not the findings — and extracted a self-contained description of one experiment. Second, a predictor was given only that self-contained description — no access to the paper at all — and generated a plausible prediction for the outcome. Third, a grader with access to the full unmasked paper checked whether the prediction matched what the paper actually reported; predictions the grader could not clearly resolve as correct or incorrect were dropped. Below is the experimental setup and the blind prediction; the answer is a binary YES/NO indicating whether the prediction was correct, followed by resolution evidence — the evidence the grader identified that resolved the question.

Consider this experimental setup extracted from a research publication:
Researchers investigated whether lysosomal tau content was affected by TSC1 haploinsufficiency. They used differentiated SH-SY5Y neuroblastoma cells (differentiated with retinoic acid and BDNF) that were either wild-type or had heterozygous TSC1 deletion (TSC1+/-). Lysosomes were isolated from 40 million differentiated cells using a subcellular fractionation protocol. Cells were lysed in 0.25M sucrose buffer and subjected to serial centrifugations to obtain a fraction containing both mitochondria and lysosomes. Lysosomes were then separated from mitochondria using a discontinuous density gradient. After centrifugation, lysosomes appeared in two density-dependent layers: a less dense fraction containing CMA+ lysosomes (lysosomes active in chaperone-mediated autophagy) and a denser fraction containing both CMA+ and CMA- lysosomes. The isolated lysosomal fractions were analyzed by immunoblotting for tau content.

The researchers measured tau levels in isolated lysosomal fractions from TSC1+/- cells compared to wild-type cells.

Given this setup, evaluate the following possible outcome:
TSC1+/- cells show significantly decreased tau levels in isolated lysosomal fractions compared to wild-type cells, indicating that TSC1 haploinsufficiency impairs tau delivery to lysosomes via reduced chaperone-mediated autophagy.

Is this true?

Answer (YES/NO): YES